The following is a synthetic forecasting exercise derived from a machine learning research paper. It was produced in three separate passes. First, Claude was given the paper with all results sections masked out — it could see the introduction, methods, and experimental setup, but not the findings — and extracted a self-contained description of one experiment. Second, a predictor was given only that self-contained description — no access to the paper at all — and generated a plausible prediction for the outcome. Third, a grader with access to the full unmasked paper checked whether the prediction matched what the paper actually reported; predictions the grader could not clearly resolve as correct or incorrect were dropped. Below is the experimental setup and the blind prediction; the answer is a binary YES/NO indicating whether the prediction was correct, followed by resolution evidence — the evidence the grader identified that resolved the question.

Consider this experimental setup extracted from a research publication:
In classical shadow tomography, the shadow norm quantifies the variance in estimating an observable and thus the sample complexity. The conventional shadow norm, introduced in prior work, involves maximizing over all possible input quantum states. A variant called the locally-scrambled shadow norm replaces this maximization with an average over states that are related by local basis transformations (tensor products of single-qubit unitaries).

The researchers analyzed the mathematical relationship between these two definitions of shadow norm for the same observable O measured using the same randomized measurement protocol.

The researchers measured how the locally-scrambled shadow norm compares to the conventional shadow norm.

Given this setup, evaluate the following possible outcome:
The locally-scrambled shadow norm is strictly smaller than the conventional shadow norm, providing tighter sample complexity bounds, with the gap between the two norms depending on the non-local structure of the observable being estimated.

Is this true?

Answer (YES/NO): NO